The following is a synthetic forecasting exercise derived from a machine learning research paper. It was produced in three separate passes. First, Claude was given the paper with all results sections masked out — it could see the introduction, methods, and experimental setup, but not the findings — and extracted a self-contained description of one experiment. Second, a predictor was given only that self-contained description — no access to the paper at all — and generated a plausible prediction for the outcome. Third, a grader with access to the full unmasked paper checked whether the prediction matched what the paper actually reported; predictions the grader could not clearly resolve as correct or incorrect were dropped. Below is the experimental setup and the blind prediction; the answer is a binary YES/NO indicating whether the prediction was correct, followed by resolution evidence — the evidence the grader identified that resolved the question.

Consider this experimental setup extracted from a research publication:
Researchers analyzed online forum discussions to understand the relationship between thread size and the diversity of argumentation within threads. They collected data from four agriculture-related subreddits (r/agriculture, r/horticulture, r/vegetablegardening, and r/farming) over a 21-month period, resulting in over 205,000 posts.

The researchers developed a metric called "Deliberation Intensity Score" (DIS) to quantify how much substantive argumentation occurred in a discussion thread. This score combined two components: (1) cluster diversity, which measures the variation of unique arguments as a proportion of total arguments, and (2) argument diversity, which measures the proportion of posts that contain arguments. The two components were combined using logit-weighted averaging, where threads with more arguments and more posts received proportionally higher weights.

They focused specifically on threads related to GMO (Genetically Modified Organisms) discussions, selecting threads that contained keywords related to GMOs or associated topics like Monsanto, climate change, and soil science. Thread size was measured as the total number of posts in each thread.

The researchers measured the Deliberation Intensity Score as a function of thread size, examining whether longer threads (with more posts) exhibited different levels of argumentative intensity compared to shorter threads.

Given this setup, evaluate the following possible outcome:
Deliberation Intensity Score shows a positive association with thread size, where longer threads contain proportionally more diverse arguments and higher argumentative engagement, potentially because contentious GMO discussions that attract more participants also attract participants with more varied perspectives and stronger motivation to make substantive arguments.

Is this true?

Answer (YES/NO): NO